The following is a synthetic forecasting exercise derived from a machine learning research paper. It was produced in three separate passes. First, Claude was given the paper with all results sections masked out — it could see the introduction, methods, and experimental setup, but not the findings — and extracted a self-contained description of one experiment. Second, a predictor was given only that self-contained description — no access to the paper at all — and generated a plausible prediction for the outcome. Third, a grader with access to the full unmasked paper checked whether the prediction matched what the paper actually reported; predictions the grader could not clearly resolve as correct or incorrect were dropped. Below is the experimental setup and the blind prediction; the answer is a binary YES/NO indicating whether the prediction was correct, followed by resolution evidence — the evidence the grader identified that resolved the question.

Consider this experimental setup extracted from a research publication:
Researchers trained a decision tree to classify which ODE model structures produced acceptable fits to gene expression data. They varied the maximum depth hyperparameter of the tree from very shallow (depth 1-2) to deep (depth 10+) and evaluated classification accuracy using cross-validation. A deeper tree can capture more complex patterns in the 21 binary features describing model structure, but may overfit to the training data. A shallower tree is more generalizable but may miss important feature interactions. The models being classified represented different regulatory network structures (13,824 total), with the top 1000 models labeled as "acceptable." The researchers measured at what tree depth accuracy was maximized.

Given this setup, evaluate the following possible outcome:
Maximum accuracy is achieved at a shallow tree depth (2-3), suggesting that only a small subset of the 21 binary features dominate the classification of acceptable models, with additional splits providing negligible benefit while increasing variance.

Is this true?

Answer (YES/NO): NO